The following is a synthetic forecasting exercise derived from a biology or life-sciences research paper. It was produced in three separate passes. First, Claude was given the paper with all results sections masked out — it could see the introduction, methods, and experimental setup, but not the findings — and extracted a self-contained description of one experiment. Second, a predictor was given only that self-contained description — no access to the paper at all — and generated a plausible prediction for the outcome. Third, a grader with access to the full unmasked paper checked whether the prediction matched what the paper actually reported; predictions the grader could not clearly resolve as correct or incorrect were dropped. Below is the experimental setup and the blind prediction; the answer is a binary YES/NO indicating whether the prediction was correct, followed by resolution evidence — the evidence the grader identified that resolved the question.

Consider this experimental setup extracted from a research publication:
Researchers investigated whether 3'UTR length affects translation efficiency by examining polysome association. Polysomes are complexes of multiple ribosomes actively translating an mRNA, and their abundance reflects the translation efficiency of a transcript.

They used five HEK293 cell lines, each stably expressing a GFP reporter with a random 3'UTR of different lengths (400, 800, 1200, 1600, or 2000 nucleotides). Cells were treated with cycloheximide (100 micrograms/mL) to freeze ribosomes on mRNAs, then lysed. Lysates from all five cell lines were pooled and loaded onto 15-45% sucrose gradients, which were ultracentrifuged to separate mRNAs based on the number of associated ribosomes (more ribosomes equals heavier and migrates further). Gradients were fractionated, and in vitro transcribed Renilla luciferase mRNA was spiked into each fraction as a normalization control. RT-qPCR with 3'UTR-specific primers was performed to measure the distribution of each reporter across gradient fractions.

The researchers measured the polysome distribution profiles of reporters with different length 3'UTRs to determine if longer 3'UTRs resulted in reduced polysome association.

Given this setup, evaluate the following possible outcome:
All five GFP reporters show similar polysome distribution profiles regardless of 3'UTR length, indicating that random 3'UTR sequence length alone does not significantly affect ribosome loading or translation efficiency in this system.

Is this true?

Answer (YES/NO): YES